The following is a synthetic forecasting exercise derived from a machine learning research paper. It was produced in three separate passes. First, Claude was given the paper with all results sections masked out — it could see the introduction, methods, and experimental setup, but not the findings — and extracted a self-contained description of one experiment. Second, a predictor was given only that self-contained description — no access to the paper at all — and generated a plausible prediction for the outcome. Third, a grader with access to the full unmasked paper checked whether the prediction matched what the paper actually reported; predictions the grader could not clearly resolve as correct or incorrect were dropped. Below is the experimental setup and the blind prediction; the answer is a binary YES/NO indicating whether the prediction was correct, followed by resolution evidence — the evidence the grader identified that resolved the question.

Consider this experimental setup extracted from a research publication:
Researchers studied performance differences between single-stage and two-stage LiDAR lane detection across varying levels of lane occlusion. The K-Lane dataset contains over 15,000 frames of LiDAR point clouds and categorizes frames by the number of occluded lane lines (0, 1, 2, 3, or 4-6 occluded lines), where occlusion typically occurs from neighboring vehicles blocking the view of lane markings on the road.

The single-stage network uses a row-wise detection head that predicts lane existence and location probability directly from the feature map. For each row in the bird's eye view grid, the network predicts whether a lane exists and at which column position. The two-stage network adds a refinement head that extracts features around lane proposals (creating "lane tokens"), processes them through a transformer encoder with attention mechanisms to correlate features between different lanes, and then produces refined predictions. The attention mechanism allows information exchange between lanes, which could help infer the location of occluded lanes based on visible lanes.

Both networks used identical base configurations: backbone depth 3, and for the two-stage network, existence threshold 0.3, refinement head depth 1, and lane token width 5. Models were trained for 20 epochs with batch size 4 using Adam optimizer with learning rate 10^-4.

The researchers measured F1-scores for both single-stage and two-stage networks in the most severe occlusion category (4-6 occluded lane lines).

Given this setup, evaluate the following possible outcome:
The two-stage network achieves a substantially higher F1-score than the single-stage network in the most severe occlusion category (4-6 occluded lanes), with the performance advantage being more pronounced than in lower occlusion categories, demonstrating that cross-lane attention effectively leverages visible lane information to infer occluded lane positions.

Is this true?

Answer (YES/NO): YES